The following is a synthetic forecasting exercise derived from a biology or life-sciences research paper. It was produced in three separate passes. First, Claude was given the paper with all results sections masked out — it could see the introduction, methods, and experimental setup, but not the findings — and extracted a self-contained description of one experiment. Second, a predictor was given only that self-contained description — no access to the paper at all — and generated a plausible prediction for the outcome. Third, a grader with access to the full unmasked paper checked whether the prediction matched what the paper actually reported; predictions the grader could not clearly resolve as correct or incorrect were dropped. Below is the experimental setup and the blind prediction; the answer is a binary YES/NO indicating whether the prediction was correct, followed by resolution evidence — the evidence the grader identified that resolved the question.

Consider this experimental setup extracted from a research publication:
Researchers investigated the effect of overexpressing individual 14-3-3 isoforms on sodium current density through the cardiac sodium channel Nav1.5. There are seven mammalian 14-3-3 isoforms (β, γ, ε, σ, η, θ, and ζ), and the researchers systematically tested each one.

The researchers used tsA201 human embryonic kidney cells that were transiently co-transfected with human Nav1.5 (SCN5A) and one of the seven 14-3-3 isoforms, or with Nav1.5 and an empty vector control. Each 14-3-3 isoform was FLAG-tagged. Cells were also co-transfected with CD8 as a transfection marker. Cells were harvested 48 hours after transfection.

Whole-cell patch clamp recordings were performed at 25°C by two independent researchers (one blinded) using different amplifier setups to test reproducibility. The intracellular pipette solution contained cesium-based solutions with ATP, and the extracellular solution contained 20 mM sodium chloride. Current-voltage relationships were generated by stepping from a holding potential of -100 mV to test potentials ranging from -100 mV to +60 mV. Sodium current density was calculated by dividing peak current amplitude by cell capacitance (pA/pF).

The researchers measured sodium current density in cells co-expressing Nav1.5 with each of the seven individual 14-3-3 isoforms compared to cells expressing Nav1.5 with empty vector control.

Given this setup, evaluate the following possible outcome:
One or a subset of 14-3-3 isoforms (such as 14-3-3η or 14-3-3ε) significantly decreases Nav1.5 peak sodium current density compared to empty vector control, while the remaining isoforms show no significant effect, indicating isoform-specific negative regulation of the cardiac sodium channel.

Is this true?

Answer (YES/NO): NO